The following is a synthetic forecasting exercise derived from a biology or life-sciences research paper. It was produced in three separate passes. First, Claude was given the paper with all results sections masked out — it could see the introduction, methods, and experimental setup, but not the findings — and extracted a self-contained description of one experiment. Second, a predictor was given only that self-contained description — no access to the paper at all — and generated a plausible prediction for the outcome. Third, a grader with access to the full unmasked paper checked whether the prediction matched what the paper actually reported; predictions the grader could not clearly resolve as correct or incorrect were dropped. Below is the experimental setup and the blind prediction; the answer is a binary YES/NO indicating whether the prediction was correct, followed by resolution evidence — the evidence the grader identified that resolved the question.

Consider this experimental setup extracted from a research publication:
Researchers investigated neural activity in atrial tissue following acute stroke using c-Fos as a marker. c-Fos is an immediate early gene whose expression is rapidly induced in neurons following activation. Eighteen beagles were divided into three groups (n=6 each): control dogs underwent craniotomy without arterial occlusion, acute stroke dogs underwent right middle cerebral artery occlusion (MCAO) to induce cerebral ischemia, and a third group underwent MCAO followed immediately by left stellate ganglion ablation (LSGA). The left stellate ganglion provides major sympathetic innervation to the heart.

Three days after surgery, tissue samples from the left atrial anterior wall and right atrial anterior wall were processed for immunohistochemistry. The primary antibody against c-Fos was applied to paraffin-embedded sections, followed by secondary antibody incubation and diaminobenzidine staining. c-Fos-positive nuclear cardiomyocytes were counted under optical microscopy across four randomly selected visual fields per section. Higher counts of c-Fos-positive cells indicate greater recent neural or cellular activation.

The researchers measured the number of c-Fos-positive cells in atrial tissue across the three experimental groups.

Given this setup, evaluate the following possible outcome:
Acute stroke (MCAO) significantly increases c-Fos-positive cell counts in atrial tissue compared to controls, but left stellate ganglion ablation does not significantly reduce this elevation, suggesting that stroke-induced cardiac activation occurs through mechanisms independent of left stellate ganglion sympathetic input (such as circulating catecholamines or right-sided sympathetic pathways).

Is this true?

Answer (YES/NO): NO